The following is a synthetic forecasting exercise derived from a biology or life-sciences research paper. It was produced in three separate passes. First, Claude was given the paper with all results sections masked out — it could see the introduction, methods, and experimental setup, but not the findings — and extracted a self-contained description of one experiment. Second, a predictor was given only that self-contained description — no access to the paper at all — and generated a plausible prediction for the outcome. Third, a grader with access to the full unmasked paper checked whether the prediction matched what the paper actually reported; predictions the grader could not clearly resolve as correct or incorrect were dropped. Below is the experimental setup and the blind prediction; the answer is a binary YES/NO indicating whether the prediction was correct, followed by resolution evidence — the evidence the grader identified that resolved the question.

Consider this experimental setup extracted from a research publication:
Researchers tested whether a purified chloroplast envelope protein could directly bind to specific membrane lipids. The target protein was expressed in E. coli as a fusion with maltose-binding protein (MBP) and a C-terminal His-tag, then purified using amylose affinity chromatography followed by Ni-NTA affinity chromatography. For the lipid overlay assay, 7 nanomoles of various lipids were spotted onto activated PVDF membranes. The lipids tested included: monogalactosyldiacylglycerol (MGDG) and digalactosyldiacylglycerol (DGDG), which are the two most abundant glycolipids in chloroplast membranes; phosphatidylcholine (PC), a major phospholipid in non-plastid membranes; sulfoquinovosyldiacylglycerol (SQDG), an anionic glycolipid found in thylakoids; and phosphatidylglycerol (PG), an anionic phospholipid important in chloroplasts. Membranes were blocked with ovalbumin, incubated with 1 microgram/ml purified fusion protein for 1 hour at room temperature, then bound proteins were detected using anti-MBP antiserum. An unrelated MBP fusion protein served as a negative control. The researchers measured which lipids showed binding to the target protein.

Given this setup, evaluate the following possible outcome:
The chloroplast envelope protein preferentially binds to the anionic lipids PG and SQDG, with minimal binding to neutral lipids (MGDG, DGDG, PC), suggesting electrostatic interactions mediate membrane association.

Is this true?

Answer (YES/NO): NO